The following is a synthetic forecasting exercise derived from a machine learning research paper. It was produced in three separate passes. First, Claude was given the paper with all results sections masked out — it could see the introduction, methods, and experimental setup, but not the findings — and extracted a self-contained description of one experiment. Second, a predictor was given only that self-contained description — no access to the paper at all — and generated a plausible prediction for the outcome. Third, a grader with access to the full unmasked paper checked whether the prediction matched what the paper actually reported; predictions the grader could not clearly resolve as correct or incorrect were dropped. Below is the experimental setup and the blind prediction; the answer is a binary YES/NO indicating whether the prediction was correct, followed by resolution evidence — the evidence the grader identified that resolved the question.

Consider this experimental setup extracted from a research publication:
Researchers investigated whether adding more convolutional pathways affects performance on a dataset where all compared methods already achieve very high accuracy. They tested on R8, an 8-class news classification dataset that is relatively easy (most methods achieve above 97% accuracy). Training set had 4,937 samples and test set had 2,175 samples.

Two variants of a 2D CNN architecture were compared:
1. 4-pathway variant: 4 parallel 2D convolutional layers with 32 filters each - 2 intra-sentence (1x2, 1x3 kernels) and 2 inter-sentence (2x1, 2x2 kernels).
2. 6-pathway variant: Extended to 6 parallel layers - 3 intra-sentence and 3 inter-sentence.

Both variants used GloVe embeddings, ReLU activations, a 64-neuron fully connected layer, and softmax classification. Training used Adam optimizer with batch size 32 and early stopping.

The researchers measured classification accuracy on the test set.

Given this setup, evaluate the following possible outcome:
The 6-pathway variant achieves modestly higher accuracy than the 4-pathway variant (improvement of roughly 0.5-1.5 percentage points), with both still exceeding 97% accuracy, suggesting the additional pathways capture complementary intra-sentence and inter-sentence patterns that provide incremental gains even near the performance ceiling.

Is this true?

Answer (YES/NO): NO